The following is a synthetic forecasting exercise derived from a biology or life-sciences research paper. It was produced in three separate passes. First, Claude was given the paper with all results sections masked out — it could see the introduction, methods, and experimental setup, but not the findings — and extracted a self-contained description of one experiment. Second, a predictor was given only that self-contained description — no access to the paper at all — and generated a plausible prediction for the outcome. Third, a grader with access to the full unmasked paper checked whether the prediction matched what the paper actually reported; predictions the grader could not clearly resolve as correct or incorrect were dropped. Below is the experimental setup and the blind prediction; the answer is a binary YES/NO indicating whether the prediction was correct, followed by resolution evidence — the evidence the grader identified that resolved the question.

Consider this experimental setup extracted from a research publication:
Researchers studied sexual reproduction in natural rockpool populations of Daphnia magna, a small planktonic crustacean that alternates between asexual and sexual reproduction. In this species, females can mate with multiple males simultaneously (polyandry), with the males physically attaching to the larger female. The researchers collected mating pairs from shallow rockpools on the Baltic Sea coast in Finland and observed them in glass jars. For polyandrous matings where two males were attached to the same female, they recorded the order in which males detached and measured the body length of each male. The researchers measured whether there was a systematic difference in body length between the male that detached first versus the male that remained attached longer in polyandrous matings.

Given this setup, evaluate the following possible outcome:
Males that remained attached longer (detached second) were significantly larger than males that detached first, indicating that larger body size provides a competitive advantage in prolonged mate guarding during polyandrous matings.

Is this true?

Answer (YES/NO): YES